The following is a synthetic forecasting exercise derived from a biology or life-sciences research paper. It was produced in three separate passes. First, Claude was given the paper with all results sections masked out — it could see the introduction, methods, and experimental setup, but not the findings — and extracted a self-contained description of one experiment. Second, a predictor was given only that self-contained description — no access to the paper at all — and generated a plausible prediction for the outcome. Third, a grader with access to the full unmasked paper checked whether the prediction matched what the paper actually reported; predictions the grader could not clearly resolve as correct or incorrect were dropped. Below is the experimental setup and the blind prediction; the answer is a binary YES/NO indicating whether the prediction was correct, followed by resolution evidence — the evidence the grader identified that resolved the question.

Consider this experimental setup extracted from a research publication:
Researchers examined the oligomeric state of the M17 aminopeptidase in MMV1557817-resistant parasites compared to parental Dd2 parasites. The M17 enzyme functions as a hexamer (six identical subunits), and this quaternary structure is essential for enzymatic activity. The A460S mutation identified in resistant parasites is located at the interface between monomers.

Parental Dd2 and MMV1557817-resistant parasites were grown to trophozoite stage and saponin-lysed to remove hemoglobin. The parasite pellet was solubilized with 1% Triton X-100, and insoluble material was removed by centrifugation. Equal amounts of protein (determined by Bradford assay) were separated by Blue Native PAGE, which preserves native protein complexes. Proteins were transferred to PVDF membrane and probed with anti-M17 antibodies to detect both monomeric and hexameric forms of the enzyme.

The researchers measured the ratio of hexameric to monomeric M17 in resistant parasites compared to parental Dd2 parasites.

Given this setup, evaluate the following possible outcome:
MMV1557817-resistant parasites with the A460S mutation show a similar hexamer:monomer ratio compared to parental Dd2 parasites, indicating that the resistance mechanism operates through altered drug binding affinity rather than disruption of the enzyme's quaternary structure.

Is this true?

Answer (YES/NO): NO